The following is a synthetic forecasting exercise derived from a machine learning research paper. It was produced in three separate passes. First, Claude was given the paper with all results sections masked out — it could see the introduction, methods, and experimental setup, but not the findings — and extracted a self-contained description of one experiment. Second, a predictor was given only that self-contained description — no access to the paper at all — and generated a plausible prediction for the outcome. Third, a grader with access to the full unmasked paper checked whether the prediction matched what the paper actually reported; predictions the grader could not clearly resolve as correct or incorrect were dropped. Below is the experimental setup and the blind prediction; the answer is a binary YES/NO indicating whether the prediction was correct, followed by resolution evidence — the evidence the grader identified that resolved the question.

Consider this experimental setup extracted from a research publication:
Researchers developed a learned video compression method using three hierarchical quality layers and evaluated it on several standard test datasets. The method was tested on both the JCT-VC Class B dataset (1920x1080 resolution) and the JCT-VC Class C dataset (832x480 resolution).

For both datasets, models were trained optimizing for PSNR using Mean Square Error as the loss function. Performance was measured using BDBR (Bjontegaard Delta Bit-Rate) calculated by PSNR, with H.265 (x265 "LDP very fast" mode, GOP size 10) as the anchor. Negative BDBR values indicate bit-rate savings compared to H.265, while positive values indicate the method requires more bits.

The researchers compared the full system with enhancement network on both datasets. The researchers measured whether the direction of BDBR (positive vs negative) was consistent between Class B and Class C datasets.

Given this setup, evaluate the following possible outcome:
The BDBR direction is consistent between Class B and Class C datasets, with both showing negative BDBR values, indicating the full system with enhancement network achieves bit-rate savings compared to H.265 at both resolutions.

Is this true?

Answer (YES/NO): NO